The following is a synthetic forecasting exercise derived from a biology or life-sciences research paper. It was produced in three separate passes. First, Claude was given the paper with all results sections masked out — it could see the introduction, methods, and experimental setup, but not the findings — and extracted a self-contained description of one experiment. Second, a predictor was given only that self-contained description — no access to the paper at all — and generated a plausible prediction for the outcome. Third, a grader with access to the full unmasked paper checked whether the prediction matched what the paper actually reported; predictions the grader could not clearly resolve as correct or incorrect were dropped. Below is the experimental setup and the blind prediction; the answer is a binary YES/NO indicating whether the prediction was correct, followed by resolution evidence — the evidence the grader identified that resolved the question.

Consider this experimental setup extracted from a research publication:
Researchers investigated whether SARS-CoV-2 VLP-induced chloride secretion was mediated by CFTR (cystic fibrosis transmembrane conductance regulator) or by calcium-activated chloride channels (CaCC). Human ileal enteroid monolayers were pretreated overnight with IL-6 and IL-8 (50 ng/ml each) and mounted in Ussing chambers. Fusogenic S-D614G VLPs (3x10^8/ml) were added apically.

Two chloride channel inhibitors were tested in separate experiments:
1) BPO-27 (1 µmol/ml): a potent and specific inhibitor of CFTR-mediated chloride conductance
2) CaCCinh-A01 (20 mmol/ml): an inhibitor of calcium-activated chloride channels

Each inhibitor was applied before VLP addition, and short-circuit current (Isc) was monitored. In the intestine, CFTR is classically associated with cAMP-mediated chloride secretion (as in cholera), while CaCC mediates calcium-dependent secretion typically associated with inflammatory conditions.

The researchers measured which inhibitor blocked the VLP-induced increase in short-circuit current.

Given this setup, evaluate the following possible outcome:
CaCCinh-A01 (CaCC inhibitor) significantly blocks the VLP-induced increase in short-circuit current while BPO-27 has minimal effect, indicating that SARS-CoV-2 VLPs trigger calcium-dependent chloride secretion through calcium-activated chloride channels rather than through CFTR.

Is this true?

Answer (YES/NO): YES